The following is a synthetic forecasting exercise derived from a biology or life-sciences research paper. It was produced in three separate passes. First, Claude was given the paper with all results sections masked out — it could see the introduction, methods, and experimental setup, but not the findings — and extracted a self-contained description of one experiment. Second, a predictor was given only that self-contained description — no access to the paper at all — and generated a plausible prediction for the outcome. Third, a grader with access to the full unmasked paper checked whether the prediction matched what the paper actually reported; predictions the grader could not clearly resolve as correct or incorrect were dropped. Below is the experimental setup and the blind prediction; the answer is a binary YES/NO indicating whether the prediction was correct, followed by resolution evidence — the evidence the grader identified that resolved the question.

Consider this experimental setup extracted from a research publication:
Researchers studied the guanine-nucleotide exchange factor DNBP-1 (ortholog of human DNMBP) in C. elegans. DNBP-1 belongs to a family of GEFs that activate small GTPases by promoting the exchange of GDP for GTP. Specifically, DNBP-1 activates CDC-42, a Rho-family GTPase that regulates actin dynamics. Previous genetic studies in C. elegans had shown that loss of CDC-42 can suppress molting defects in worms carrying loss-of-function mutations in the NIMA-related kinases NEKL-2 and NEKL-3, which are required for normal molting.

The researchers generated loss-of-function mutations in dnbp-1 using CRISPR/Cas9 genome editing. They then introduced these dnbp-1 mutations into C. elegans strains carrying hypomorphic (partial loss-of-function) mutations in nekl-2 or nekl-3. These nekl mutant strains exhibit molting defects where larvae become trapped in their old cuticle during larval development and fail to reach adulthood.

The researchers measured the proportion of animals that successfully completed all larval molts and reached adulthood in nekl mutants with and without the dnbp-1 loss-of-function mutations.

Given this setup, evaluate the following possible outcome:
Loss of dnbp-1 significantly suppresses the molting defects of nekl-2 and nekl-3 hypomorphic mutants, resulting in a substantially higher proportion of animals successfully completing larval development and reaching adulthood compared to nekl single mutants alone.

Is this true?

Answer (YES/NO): YES